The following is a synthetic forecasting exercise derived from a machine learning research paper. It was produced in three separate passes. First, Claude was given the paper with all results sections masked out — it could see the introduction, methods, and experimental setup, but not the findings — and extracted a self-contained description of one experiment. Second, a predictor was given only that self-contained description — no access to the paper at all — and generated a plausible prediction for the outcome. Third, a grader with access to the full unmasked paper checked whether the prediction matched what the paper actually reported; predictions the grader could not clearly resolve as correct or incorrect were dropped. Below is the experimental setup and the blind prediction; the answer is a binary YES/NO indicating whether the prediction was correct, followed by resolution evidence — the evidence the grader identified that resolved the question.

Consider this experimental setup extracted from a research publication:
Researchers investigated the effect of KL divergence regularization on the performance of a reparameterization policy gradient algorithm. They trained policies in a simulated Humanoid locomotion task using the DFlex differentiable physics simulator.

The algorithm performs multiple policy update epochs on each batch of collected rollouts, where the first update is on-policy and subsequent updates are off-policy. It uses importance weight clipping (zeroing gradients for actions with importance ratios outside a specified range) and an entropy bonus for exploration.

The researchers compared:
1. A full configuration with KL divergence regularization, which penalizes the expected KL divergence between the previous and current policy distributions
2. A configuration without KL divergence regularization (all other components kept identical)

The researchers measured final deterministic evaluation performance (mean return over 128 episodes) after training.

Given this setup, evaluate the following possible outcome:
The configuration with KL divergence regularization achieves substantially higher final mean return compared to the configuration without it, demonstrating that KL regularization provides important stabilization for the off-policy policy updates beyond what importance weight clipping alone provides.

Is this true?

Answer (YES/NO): NO